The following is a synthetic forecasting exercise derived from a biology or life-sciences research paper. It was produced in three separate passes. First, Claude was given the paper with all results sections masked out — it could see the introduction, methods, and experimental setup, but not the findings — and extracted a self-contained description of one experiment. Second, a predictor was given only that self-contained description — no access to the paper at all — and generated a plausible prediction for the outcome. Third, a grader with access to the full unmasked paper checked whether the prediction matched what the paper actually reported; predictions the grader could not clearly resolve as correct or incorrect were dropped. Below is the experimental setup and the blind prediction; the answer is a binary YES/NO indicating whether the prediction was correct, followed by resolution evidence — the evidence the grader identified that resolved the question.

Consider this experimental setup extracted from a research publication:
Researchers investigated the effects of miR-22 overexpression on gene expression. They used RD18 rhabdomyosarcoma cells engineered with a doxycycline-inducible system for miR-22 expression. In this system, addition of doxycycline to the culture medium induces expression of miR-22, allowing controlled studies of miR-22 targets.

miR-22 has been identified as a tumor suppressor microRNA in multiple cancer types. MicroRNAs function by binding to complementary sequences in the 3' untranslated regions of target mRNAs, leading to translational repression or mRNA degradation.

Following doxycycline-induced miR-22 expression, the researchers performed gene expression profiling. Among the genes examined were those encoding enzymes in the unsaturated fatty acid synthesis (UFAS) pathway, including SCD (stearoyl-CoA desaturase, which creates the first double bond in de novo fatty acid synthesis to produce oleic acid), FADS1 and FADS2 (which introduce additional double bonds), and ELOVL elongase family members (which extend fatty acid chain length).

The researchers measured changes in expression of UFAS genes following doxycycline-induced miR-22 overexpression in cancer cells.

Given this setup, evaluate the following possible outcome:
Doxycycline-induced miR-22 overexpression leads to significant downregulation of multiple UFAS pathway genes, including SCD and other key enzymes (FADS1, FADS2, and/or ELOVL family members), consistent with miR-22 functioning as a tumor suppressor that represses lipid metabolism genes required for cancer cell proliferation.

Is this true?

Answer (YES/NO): YES